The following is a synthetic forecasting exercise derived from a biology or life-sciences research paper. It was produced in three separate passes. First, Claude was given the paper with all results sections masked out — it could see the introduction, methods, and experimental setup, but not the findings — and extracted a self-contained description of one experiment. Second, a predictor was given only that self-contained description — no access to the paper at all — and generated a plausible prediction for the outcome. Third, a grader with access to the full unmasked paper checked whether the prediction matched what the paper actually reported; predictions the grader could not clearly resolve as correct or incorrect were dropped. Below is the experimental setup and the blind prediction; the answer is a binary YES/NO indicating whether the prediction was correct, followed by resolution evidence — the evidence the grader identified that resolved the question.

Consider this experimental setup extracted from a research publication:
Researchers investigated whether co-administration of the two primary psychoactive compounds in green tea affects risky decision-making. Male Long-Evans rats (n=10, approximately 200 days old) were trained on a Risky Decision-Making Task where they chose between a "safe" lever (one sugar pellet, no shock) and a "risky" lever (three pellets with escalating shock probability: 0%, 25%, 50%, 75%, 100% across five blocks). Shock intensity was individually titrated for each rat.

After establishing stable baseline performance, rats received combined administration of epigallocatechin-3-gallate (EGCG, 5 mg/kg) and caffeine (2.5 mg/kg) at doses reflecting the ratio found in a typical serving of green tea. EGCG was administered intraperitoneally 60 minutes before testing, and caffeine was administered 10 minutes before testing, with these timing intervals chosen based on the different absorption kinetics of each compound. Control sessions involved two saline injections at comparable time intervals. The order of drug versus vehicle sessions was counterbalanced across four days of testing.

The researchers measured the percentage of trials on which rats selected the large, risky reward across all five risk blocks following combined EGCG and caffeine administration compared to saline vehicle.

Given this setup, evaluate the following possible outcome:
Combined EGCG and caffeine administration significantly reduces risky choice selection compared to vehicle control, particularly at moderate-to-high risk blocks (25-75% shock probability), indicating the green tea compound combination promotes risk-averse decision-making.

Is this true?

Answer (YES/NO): NO